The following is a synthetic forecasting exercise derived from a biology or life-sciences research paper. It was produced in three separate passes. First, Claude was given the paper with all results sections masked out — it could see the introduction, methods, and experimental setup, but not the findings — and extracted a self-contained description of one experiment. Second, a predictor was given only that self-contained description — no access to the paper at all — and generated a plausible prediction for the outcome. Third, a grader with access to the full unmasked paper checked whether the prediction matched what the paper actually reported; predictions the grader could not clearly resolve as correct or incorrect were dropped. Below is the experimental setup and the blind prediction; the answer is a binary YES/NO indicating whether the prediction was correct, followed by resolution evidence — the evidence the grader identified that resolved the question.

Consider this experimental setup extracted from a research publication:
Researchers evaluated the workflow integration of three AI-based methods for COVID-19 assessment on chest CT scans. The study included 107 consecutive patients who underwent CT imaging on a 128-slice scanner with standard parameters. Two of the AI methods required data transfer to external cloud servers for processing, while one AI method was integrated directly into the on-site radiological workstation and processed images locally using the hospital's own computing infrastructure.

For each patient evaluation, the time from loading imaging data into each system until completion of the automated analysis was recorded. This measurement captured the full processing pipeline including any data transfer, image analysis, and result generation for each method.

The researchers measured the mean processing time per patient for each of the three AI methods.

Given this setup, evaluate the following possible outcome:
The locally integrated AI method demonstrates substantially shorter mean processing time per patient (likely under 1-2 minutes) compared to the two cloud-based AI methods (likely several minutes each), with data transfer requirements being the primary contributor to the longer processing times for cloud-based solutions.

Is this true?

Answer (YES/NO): NO